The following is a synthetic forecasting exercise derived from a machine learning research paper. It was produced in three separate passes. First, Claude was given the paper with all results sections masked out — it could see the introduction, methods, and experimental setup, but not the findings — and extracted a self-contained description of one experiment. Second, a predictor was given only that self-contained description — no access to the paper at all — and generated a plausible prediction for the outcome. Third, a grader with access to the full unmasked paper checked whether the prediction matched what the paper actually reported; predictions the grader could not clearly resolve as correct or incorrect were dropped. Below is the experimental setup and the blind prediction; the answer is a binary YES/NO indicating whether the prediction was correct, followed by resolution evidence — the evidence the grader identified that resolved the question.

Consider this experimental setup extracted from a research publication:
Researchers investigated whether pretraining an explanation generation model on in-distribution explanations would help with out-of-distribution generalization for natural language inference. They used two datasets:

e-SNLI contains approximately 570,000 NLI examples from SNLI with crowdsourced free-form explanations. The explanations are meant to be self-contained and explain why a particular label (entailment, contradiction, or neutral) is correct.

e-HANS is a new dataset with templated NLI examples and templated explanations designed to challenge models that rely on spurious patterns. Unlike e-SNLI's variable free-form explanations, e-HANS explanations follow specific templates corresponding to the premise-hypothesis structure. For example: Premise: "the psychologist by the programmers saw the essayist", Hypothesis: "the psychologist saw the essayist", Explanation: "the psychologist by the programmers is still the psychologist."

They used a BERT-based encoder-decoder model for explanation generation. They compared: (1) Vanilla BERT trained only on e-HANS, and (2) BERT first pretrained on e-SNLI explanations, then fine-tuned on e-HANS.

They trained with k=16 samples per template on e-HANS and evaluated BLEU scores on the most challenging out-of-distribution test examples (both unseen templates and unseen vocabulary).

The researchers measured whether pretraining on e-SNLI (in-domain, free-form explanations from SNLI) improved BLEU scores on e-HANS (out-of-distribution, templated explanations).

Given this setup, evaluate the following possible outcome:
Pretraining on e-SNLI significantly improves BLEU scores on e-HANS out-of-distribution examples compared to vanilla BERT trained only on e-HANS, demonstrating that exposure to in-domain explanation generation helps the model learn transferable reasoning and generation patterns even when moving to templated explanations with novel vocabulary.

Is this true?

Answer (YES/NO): YES